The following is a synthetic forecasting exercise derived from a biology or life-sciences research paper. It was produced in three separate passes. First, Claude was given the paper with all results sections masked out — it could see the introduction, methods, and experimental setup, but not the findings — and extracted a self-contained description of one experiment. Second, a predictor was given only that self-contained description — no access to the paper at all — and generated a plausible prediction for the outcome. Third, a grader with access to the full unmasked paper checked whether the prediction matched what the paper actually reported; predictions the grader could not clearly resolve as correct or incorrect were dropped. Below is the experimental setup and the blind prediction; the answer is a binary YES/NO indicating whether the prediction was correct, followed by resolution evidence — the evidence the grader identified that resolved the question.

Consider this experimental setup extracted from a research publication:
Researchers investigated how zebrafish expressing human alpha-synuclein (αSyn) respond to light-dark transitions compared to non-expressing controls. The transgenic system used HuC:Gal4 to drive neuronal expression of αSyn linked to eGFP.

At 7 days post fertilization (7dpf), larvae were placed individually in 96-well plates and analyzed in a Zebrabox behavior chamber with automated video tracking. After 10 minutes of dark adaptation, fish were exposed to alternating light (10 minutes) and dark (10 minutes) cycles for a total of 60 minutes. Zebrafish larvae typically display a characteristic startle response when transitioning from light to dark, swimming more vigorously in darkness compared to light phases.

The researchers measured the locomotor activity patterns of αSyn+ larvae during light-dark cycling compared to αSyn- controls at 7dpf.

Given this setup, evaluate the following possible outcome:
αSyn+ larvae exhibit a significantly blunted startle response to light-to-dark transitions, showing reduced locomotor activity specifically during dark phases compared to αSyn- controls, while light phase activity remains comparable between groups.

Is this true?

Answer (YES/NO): YES